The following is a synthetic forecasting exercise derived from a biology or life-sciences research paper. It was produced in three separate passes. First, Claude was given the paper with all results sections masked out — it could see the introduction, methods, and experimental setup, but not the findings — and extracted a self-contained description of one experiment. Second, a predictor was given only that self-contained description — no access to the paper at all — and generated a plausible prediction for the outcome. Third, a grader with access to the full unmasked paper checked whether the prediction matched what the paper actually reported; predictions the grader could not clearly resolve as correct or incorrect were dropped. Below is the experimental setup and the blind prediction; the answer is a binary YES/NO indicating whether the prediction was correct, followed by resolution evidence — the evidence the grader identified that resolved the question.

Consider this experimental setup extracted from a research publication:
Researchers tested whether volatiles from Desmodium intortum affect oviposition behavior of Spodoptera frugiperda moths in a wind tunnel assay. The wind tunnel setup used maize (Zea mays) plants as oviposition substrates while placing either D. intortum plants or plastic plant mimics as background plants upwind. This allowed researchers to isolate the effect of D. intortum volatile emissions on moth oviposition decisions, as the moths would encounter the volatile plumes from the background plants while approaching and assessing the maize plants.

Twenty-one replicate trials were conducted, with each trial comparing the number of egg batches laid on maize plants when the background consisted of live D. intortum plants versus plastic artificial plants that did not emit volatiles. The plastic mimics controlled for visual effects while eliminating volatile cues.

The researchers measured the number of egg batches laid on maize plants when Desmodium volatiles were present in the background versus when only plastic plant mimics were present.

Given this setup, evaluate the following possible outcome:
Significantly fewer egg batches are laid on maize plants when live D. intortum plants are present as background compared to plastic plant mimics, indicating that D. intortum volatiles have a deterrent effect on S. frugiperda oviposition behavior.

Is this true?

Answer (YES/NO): NO